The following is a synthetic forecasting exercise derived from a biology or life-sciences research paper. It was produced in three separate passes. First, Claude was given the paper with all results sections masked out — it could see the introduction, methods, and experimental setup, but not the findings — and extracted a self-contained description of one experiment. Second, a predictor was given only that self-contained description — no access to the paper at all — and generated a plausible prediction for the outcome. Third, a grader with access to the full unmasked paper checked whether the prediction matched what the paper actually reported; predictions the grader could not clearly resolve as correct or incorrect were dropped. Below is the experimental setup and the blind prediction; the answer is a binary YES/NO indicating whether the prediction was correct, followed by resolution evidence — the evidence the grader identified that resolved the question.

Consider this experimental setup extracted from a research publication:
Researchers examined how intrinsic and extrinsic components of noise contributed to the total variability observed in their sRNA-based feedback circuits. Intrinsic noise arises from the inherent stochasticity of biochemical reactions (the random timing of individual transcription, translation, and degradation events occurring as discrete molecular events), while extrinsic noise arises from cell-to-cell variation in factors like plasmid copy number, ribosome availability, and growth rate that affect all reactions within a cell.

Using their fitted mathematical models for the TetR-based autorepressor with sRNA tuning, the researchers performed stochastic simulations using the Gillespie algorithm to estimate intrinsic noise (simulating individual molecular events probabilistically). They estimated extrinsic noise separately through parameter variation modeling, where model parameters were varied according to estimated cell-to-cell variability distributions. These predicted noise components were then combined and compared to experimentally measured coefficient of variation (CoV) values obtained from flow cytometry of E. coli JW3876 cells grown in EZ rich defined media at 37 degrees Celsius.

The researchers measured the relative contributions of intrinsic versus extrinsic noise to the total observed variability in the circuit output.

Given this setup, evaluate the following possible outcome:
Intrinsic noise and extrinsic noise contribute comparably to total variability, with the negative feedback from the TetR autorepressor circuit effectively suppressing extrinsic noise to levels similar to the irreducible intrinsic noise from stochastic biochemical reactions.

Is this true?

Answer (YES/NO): NO